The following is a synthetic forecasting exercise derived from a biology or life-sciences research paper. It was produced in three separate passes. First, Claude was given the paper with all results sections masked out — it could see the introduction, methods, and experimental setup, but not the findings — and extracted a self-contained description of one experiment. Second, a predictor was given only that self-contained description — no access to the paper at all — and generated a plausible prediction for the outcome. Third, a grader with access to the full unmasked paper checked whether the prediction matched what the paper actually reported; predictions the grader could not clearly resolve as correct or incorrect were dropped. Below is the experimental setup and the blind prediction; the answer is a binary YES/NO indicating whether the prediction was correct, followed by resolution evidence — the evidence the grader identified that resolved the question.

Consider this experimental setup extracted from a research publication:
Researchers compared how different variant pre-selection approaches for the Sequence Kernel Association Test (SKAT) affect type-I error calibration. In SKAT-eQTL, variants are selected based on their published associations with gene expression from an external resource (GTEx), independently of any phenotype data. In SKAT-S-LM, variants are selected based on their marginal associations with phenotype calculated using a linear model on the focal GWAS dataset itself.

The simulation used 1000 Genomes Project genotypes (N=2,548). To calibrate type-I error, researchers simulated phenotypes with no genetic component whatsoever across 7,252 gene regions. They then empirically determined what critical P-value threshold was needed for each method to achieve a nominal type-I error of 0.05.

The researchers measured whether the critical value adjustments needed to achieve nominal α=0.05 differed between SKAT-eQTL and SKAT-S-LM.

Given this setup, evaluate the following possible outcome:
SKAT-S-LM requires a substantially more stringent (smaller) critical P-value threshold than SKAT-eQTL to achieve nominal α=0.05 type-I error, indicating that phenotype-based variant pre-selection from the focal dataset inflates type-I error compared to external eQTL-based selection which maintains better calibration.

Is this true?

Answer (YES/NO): YES